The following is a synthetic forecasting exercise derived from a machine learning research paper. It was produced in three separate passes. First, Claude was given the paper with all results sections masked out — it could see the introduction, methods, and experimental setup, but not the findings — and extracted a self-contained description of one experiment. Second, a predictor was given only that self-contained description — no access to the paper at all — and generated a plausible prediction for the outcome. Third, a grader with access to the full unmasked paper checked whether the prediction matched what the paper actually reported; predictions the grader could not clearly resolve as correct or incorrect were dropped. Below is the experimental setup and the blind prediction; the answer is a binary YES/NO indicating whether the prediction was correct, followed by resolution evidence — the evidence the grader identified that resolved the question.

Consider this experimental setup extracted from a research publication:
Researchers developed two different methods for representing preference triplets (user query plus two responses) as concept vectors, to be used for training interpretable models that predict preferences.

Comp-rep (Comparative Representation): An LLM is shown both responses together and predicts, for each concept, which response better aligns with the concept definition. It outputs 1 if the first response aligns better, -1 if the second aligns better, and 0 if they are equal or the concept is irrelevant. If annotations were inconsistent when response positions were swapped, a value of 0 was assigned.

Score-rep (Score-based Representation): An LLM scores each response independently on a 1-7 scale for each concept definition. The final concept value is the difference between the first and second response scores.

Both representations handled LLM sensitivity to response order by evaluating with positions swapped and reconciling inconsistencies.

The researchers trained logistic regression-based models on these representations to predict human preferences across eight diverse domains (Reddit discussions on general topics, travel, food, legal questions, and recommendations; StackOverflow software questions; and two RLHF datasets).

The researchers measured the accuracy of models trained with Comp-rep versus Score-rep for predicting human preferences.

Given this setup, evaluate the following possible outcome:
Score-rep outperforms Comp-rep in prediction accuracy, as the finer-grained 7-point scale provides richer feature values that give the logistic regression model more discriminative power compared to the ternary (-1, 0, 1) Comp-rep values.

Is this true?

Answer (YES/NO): NO